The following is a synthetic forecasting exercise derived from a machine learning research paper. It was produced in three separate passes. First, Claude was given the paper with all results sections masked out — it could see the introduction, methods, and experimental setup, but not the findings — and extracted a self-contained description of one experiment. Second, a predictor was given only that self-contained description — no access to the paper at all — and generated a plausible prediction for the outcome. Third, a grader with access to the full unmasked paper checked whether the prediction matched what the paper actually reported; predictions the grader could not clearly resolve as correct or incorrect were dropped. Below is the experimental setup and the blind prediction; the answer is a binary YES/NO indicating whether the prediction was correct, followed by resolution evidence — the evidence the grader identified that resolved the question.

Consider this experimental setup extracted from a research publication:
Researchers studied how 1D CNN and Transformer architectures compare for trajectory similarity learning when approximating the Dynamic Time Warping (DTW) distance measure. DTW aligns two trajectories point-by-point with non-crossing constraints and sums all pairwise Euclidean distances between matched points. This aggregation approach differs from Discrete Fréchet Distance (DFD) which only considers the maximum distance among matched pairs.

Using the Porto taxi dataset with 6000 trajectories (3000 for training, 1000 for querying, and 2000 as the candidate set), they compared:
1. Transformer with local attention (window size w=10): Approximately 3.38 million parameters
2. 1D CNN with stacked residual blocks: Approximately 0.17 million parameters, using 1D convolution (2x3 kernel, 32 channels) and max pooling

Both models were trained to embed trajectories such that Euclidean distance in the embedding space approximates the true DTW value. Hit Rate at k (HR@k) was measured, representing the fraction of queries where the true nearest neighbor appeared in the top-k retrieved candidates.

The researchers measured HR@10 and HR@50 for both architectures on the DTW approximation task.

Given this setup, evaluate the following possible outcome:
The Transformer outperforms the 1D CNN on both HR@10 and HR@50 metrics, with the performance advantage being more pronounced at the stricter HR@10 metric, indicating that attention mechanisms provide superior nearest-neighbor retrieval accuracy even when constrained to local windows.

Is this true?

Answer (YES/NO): NO